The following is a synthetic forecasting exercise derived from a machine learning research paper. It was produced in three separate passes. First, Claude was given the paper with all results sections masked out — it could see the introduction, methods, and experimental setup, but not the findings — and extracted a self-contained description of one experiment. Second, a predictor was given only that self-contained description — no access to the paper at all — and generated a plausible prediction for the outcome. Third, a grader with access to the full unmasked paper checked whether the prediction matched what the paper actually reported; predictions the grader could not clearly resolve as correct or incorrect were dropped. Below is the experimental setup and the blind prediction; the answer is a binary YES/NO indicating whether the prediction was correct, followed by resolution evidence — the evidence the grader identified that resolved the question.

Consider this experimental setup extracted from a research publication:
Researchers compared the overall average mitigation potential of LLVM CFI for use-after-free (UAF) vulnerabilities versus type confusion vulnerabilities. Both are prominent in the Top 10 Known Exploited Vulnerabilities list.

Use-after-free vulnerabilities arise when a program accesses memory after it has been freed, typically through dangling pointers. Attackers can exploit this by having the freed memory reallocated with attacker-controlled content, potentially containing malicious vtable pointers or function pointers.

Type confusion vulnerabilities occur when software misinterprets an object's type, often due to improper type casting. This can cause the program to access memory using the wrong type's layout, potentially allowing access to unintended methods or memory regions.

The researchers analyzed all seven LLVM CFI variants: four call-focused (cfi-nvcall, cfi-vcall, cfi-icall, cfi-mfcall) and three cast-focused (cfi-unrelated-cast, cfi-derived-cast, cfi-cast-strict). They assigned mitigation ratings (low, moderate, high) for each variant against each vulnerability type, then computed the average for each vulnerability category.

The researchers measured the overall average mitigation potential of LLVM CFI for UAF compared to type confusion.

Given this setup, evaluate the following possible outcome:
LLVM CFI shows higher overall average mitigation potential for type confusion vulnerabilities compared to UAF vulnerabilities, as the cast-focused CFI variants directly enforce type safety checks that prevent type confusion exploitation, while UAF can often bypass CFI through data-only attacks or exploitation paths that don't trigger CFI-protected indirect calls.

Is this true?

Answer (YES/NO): YES